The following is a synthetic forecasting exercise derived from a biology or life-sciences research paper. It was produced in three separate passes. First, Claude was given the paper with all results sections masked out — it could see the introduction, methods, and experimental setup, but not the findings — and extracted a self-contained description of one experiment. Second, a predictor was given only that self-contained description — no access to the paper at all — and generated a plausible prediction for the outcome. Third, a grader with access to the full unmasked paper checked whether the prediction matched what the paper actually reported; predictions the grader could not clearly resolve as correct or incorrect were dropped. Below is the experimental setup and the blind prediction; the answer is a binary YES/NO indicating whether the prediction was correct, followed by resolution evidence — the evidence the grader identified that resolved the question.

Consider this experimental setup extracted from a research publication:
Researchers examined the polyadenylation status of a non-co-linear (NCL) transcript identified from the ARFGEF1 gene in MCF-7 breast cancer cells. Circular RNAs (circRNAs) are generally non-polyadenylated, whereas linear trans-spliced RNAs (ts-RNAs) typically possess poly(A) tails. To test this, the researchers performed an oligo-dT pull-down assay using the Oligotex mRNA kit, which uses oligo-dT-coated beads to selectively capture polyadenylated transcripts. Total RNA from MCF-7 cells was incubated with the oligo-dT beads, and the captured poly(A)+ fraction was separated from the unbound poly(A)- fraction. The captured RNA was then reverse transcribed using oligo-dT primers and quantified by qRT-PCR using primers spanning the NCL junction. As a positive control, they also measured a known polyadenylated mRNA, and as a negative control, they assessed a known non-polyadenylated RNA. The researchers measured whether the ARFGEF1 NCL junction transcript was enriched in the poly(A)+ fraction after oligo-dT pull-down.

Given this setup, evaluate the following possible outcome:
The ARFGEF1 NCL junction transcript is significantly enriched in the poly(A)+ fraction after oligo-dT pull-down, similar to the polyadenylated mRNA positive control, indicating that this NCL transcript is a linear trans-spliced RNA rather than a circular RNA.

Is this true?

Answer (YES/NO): YES